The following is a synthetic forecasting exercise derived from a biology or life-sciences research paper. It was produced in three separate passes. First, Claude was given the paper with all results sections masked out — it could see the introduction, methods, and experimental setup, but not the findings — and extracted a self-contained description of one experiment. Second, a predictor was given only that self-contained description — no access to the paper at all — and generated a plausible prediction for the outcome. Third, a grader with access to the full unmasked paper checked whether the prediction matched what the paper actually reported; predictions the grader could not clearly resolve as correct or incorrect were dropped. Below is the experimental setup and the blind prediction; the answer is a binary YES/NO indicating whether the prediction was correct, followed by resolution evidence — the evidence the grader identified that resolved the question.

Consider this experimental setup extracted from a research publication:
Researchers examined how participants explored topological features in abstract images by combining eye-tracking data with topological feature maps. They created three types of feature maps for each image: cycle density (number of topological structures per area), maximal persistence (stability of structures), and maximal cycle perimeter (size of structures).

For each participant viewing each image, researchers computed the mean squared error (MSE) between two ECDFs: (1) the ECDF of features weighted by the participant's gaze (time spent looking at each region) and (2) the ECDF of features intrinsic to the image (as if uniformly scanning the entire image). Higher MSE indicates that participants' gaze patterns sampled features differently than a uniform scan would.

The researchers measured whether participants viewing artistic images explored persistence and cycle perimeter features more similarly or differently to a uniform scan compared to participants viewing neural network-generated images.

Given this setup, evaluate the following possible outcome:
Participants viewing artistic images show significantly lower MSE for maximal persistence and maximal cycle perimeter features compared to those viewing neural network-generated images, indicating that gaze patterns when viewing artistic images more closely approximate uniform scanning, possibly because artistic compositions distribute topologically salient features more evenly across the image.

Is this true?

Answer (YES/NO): YES